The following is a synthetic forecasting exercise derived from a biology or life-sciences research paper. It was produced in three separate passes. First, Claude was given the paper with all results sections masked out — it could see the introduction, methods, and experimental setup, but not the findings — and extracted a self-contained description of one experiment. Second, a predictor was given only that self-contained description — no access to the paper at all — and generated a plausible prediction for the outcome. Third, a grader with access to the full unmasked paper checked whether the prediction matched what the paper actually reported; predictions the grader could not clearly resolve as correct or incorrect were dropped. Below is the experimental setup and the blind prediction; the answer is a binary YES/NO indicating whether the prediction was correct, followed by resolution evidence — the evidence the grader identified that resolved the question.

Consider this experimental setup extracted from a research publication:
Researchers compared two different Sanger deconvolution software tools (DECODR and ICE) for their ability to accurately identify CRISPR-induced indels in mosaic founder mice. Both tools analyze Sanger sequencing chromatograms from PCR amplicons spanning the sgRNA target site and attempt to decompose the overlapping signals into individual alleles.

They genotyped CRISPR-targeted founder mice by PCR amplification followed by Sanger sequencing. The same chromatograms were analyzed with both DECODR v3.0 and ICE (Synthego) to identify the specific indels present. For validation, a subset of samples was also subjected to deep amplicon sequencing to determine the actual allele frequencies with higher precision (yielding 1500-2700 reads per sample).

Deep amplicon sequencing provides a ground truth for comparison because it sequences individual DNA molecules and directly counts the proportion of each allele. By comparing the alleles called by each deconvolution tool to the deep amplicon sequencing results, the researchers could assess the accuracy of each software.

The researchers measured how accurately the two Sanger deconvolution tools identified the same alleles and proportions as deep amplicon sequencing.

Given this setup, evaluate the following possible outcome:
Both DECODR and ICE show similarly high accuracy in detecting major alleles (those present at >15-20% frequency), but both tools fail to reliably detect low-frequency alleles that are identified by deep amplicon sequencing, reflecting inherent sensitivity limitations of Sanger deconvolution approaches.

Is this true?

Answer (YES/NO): NO